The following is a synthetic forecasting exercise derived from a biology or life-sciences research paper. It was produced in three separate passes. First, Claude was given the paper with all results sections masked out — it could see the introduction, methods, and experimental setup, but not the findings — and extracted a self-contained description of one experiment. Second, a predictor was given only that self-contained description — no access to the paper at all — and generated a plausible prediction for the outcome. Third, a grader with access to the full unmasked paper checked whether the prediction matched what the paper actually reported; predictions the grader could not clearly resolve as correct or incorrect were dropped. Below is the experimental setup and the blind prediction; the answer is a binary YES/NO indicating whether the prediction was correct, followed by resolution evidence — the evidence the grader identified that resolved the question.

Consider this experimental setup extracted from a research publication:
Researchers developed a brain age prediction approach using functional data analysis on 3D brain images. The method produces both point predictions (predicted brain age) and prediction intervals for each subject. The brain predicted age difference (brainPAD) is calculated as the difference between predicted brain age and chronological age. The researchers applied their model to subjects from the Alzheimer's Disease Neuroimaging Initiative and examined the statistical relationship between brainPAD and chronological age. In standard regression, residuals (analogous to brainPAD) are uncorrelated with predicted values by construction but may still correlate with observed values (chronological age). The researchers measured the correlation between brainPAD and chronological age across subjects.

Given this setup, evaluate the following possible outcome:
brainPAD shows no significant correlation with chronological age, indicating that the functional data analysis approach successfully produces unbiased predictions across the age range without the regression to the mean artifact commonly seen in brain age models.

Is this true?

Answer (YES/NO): NO